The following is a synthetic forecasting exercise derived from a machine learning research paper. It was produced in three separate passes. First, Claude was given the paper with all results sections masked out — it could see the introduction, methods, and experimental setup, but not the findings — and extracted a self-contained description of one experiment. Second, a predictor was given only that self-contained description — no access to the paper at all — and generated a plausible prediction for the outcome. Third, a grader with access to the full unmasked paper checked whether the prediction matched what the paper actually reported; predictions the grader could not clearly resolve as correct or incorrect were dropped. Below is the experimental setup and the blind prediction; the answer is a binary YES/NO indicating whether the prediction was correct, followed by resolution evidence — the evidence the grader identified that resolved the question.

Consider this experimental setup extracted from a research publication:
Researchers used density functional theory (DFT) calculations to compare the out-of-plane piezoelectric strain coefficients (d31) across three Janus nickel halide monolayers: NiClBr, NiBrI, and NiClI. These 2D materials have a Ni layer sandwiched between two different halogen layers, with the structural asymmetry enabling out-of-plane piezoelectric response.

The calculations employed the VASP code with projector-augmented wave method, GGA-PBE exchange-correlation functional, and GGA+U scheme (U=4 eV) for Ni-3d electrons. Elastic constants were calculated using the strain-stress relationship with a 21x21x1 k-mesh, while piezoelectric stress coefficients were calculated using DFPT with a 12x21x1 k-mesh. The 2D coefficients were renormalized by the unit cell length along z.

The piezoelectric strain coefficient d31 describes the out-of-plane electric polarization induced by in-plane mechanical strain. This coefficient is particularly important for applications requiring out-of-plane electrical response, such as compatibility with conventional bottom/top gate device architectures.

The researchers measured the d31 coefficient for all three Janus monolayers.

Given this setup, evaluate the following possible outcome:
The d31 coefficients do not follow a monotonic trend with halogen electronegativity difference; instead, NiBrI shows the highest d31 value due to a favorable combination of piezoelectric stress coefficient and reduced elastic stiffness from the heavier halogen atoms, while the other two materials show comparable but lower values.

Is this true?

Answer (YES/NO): NO